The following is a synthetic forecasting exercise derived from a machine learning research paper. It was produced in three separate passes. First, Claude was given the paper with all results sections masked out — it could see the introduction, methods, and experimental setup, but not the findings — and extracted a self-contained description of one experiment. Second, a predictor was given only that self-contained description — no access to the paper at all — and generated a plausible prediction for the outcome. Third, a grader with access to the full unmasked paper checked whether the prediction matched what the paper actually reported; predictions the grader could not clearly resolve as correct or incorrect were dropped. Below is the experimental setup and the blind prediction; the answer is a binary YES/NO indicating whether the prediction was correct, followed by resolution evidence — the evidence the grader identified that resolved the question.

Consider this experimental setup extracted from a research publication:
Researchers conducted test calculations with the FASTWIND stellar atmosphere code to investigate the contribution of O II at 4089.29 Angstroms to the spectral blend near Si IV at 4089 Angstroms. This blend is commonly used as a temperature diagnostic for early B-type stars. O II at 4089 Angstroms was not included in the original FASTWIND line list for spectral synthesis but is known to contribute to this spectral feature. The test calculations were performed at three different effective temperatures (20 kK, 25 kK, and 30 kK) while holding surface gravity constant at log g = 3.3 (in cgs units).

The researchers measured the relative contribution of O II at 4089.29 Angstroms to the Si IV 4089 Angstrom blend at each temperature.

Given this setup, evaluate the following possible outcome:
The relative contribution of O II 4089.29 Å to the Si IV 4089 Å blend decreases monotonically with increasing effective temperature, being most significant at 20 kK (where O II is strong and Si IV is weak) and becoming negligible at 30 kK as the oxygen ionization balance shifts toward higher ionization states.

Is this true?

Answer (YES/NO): NO